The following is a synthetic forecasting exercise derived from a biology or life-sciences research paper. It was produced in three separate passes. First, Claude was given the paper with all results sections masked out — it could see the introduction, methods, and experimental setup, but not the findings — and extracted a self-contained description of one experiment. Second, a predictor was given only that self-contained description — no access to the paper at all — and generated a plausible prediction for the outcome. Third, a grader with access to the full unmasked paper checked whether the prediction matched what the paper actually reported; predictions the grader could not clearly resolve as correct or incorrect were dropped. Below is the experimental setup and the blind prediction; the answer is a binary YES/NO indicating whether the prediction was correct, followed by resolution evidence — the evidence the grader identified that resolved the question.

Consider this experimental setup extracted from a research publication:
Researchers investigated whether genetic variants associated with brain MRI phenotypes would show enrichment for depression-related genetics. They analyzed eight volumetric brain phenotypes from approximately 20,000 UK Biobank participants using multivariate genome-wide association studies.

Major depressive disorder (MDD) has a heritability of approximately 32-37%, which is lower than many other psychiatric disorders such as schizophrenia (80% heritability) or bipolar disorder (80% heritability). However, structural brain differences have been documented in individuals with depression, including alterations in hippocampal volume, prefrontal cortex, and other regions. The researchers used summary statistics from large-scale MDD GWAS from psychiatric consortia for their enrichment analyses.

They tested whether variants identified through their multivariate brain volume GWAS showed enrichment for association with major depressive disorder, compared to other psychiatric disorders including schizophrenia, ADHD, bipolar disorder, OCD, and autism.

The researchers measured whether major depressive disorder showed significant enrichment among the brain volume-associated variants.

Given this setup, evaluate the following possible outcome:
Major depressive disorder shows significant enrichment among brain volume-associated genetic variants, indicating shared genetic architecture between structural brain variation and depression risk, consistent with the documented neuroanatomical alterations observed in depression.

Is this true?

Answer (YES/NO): NO